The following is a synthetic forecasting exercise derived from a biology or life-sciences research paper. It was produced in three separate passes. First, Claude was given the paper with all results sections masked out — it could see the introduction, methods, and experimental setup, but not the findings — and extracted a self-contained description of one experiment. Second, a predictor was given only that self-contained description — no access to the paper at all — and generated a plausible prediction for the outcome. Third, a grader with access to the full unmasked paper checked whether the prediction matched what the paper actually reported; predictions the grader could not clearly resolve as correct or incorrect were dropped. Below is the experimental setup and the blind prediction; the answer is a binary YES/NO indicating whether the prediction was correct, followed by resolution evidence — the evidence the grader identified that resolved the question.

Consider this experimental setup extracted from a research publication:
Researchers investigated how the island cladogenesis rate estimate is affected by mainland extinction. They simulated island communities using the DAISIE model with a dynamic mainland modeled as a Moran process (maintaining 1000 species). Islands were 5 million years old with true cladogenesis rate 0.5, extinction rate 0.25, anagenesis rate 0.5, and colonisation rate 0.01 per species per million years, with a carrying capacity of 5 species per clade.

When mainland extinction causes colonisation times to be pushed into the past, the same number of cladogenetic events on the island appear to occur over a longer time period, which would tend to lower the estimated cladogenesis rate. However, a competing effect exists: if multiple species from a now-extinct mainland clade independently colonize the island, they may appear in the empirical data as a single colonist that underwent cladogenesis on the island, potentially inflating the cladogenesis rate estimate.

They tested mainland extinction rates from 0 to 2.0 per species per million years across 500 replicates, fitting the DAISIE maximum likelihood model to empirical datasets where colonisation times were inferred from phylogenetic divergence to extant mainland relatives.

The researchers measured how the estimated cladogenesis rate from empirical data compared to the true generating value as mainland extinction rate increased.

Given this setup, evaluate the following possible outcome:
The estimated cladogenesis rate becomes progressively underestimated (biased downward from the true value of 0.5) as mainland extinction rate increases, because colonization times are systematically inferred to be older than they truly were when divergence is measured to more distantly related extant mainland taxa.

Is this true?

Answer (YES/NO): NO